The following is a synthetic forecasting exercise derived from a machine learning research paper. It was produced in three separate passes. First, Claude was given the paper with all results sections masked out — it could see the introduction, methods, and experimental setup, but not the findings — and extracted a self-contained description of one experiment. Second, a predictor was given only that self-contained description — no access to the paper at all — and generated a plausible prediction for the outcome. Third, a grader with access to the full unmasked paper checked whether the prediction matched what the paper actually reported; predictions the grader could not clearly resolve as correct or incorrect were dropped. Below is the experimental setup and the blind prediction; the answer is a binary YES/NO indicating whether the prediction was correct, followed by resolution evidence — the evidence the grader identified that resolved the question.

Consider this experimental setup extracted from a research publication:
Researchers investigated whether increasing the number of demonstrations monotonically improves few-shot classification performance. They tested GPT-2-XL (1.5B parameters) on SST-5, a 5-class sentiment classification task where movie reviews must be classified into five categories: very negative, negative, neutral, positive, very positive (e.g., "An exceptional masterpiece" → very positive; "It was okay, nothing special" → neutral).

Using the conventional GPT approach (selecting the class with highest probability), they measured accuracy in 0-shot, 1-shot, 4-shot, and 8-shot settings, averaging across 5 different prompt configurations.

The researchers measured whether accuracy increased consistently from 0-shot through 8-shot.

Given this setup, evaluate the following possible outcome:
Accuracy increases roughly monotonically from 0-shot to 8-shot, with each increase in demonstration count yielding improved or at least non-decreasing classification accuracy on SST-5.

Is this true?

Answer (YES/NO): NO